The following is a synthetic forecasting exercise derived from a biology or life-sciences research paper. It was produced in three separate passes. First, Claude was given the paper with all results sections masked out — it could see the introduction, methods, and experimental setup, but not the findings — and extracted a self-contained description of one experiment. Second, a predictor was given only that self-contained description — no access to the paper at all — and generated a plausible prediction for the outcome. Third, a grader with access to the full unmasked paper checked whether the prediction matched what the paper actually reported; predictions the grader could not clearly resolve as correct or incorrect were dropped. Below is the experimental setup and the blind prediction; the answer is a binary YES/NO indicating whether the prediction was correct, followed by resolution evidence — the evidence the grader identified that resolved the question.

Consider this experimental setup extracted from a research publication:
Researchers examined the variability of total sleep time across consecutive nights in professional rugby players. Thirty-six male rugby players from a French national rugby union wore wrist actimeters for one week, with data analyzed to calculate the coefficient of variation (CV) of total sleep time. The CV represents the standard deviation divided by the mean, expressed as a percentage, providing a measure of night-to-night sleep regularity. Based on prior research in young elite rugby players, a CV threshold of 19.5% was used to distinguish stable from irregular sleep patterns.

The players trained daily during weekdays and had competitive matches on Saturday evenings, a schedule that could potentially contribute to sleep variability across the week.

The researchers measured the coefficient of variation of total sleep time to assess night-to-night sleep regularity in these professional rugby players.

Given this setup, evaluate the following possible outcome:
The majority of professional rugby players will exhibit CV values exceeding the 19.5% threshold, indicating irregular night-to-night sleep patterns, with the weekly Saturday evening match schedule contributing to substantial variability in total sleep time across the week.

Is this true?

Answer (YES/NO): NO